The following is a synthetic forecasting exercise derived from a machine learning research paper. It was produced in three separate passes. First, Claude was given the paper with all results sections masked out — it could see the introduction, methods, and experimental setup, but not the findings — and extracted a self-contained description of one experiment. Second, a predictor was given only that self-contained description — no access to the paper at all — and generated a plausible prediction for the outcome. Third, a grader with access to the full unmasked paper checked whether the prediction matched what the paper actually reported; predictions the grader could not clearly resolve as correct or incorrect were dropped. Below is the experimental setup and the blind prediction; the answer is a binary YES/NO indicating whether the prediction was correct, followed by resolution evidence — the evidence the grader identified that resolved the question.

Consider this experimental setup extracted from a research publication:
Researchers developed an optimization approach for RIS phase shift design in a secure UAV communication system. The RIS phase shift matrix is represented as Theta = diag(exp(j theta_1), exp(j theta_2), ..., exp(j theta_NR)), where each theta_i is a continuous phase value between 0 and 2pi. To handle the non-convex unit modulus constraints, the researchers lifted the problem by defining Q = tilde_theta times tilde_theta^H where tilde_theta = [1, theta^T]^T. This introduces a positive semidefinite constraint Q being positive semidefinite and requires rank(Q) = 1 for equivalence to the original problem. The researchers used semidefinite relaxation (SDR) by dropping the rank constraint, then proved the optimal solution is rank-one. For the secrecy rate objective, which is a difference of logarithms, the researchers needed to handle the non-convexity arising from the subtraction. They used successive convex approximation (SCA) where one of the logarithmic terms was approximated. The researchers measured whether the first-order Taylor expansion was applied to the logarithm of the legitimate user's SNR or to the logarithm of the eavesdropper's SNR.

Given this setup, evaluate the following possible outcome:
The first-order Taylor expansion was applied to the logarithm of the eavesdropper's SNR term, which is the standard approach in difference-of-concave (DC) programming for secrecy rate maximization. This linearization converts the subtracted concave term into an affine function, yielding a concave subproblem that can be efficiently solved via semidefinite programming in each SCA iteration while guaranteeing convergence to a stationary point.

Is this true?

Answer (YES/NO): YES